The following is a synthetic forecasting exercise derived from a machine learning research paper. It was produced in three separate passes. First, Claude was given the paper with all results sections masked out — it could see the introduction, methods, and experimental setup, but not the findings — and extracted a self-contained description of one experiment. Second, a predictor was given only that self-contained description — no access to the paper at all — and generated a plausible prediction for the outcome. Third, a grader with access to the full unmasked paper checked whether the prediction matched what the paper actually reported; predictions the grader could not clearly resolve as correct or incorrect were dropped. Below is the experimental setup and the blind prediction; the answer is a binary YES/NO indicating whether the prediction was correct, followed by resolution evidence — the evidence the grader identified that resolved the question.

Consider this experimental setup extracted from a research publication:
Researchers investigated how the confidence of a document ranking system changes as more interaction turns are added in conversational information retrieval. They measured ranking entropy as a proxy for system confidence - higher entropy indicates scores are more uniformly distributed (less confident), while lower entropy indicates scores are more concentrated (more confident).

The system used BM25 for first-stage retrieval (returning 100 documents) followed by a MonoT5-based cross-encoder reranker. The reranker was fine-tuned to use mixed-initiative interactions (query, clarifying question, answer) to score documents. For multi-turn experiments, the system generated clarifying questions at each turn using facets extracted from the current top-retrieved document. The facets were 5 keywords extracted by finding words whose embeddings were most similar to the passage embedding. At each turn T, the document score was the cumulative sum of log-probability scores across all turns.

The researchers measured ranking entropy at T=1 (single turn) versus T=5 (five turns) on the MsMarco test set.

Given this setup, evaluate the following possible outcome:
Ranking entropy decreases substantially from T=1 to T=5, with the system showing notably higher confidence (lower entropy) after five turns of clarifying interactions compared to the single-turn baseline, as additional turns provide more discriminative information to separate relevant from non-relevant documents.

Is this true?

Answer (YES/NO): YES